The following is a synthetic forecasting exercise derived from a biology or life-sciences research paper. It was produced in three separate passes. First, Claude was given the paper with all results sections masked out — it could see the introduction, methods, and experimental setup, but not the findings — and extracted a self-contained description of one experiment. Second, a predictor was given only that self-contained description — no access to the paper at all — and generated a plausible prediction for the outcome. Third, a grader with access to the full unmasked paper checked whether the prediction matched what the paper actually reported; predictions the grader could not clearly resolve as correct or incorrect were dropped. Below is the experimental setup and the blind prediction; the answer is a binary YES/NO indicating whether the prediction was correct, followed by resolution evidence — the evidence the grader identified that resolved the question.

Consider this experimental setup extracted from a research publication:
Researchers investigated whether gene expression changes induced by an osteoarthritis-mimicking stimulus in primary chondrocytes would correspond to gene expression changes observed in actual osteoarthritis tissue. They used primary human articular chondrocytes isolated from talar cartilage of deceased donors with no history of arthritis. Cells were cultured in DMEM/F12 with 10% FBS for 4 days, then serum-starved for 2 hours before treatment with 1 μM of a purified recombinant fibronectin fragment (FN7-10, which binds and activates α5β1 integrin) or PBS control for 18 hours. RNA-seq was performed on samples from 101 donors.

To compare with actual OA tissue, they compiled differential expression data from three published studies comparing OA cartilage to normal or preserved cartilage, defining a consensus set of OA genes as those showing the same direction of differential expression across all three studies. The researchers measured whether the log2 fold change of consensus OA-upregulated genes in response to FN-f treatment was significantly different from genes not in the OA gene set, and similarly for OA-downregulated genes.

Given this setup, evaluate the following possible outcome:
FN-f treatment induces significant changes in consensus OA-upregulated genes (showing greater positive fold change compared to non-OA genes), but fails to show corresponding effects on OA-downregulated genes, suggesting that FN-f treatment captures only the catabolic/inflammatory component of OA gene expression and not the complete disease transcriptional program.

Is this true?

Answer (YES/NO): NO